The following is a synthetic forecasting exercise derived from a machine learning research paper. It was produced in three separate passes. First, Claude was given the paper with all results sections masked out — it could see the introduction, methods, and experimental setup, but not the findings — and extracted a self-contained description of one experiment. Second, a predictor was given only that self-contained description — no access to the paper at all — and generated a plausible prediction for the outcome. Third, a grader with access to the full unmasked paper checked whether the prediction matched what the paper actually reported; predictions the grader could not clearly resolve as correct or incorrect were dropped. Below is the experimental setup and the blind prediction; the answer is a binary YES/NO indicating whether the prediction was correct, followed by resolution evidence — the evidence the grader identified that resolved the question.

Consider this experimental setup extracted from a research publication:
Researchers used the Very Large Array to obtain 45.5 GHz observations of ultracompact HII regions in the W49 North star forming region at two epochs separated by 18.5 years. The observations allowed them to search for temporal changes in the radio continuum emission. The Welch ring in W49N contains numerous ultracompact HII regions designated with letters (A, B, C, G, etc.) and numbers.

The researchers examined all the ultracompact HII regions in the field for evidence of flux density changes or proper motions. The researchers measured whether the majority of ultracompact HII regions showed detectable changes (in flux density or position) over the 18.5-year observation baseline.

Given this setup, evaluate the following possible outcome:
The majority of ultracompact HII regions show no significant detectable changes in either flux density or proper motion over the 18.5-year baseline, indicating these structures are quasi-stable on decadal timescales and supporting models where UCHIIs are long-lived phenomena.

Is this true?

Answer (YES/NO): YES